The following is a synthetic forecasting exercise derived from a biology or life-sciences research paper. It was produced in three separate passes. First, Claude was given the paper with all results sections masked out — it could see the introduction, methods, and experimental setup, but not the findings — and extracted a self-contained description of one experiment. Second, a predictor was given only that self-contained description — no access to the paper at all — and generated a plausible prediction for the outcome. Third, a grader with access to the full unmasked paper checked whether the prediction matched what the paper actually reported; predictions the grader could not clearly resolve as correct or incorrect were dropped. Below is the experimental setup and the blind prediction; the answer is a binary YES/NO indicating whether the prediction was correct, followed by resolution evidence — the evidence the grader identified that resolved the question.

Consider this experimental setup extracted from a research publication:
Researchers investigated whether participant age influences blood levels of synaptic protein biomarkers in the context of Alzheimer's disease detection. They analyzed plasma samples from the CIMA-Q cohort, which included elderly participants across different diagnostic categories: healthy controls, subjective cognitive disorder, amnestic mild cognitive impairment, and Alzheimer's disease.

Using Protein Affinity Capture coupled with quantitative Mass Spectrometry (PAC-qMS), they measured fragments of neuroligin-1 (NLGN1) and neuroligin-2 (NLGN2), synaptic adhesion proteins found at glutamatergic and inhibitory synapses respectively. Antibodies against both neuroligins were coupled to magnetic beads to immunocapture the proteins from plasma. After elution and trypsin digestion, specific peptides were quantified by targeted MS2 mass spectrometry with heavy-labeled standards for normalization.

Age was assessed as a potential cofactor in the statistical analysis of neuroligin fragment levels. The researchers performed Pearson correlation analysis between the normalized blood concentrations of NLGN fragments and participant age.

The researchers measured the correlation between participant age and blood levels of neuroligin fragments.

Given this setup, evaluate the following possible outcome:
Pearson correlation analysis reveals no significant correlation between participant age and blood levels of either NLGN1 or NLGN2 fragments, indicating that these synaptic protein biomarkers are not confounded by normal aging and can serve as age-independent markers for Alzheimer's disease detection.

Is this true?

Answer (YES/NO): YES